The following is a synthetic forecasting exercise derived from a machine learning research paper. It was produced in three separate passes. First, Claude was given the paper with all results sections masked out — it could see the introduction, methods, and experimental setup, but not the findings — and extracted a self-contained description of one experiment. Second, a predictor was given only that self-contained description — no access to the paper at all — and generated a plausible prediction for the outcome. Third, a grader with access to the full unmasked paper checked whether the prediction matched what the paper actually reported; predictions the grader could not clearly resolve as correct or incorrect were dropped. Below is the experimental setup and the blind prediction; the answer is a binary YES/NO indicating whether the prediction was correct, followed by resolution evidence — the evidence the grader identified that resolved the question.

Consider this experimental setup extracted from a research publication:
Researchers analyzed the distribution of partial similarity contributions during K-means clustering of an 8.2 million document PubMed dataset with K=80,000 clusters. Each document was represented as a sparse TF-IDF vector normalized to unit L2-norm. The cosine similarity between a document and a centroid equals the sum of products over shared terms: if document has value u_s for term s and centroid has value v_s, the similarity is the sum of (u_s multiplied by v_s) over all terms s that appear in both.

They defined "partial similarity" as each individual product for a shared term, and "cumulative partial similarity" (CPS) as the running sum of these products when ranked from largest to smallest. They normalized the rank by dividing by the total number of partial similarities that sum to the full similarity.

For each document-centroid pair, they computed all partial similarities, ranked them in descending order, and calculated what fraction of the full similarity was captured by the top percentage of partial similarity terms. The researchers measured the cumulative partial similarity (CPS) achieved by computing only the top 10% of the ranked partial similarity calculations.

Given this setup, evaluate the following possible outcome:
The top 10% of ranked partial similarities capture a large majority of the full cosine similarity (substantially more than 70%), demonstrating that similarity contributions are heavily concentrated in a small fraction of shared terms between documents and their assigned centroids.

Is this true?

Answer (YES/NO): YES